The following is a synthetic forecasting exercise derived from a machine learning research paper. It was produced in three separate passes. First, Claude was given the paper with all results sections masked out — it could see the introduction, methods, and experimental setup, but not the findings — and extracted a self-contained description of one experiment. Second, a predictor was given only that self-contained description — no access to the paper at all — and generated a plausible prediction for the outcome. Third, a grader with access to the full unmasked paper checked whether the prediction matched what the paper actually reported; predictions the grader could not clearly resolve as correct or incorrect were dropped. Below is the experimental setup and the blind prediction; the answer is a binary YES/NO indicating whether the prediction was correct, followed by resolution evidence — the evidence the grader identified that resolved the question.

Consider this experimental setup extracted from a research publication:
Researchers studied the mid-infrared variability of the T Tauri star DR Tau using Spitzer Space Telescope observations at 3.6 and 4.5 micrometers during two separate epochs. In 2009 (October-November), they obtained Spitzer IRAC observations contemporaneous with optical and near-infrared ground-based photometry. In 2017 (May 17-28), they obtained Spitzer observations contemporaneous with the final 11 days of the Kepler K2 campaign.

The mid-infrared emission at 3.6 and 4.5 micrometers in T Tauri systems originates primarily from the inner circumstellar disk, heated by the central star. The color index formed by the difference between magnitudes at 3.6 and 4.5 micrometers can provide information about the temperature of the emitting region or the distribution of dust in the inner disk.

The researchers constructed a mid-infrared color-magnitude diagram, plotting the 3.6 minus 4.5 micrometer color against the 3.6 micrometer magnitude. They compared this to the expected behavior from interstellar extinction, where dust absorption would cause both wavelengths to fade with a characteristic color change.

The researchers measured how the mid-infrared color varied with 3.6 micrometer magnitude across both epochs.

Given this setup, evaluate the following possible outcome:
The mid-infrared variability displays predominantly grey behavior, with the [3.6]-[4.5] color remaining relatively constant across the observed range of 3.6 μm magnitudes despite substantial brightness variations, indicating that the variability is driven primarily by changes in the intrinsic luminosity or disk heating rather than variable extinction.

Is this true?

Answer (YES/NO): NO